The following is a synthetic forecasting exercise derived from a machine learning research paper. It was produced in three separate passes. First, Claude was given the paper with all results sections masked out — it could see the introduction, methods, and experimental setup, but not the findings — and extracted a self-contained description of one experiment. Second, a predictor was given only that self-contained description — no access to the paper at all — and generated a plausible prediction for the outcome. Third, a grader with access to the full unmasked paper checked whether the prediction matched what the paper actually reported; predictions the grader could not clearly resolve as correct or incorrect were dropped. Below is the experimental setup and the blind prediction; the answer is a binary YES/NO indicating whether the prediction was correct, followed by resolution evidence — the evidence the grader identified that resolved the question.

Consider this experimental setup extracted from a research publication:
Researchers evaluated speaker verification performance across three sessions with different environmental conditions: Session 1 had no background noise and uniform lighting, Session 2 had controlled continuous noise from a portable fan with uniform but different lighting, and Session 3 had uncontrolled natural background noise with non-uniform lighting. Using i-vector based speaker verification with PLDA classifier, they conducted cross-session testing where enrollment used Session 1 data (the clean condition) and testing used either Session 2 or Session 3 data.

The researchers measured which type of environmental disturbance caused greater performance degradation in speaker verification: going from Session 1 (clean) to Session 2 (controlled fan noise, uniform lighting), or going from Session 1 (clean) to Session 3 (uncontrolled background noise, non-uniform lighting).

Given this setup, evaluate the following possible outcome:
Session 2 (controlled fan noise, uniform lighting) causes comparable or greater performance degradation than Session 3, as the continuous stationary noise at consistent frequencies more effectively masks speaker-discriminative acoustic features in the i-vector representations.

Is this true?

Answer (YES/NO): YES